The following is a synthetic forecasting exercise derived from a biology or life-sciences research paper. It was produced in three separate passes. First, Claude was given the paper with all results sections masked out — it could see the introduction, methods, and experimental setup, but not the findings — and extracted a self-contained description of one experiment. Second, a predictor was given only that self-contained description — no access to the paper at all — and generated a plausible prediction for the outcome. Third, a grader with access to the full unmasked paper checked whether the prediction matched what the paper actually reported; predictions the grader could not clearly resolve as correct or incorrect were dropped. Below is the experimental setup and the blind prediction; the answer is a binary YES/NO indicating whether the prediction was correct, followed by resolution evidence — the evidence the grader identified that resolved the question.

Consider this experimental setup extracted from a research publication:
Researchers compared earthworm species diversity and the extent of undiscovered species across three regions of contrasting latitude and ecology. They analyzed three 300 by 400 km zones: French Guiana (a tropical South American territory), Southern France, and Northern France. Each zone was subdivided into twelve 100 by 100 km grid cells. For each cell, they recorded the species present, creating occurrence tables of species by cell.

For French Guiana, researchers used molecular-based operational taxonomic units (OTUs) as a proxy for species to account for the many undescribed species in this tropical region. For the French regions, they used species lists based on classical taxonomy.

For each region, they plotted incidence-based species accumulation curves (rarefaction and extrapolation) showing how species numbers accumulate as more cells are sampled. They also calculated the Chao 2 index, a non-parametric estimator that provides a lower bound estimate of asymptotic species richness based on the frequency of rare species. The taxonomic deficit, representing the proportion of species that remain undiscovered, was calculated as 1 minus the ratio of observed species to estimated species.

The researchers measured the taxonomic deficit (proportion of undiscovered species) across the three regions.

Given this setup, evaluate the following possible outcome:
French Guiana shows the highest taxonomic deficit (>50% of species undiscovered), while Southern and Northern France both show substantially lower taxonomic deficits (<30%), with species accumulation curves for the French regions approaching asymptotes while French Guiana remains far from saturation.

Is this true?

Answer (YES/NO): NO